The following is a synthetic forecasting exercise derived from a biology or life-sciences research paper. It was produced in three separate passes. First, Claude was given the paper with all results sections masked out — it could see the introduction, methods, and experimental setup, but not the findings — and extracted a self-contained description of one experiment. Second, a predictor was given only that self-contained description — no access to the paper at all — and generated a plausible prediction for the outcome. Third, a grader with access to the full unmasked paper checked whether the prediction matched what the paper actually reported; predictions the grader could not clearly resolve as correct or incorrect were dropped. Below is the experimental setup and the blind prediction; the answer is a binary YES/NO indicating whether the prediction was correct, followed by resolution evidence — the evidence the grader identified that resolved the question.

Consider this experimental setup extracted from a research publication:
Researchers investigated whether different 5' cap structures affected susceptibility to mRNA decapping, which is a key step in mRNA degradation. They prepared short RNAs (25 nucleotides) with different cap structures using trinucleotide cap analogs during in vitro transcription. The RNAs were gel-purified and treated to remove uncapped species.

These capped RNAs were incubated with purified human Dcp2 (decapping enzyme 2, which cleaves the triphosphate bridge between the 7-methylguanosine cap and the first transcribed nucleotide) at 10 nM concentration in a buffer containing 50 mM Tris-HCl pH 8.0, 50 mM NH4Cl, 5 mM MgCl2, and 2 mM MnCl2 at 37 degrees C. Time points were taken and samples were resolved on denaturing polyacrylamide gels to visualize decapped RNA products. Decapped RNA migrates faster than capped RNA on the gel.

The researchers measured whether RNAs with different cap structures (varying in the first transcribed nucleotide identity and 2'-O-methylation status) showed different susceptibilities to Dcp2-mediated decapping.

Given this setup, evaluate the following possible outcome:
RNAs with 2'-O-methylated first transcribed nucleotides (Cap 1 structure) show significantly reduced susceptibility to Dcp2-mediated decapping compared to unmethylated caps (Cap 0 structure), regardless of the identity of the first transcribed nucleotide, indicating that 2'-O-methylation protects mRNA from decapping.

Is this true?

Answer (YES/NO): NO